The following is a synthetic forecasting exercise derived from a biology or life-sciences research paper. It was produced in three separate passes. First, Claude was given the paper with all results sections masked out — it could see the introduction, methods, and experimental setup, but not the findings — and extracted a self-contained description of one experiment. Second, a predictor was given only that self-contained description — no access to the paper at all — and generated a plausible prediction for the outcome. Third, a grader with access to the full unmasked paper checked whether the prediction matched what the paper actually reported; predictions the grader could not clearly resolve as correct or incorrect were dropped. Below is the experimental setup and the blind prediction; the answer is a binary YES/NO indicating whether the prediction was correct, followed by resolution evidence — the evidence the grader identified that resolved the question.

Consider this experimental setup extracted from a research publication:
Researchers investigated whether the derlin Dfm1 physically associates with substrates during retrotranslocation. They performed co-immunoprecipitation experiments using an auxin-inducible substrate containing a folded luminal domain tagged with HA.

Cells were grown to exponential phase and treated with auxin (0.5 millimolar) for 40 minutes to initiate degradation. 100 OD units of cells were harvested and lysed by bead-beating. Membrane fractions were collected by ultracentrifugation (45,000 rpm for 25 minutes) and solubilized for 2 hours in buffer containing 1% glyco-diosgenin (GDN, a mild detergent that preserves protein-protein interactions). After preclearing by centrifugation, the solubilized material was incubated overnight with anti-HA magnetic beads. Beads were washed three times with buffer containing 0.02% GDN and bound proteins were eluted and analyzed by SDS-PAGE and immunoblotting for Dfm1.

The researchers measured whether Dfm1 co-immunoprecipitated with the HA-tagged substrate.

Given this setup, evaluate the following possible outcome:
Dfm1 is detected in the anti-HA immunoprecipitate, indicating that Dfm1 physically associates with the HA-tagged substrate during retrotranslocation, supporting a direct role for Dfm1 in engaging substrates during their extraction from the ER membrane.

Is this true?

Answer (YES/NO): YES